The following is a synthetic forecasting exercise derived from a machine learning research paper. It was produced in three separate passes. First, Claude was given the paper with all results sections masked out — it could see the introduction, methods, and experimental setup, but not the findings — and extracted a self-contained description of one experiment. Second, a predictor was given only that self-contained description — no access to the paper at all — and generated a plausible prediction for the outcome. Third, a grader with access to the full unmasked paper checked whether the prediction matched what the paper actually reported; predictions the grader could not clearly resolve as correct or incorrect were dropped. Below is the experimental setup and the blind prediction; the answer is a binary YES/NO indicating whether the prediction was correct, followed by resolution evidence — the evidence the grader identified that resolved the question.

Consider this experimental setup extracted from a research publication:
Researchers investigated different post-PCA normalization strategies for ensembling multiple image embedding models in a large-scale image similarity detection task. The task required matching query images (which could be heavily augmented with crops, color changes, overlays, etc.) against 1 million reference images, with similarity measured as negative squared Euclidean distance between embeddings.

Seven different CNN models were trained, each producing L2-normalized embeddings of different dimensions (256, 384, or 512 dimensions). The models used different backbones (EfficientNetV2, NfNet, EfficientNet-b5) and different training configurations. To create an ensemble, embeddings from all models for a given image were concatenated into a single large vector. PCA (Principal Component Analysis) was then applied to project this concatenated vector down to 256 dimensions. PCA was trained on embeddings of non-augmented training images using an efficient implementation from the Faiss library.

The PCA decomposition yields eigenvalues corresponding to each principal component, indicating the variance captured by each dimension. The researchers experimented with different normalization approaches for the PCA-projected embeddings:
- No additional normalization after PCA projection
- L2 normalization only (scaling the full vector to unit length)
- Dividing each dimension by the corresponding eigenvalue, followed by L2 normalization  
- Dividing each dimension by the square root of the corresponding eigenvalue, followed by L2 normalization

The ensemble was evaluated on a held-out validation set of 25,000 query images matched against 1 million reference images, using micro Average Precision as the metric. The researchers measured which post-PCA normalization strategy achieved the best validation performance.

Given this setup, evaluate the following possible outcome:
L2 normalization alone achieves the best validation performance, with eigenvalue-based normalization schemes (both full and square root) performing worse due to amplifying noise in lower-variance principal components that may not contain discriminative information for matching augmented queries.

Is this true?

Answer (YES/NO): NO